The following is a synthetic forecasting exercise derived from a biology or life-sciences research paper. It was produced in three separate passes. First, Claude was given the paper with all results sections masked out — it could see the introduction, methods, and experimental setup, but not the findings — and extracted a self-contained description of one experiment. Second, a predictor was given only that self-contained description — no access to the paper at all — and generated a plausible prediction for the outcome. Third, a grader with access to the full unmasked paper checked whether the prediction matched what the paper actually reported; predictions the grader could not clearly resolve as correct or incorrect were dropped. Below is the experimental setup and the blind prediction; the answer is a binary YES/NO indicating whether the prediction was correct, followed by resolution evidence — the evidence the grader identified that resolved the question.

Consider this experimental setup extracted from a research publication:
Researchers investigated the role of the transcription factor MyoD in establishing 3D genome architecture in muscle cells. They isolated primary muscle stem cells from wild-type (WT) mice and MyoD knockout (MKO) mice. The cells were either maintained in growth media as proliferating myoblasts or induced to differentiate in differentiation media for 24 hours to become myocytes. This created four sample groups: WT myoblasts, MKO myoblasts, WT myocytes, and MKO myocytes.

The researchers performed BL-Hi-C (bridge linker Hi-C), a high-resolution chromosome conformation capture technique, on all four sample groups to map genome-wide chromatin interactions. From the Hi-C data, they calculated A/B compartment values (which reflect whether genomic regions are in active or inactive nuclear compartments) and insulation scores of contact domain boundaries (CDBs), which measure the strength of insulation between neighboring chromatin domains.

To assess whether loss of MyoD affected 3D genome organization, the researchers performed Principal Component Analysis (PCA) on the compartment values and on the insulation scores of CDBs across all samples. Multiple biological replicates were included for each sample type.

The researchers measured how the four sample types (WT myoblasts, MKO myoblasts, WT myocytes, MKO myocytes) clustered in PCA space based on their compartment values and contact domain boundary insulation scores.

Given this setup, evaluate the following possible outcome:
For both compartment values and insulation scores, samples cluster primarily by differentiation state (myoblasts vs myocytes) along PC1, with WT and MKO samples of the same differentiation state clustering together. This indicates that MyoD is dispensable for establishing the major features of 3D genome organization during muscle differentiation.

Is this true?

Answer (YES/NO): NO